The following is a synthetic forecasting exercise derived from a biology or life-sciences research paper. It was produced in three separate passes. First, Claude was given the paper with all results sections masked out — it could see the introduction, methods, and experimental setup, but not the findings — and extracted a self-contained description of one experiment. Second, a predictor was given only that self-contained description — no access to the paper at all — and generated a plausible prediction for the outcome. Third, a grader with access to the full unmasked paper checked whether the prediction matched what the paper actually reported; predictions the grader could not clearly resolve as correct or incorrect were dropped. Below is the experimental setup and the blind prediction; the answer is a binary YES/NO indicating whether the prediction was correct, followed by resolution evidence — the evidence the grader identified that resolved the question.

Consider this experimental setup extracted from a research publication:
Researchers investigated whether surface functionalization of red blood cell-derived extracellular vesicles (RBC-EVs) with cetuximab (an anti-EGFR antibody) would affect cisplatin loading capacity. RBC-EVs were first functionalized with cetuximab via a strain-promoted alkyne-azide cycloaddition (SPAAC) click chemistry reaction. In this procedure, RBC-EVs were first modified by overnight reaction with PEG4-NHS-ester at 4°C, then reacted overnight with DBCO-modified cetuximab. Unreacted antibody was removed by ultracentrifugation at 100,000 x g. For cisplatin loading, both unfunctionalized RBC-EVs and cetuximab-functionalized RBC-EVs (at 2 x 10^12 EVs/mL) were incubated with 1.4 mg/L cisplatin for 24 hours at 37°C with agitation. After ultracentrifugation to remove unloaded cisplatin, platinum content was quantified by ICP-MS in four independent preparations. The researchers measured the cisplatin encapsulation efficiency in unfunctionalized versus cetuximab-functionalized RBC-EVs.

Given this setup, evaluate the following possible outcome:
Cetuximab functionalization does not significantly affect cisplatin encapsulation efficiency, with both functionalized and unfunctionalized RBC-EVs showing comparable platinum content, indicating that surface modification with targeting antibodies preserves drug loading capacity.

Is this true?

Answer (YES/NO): YES